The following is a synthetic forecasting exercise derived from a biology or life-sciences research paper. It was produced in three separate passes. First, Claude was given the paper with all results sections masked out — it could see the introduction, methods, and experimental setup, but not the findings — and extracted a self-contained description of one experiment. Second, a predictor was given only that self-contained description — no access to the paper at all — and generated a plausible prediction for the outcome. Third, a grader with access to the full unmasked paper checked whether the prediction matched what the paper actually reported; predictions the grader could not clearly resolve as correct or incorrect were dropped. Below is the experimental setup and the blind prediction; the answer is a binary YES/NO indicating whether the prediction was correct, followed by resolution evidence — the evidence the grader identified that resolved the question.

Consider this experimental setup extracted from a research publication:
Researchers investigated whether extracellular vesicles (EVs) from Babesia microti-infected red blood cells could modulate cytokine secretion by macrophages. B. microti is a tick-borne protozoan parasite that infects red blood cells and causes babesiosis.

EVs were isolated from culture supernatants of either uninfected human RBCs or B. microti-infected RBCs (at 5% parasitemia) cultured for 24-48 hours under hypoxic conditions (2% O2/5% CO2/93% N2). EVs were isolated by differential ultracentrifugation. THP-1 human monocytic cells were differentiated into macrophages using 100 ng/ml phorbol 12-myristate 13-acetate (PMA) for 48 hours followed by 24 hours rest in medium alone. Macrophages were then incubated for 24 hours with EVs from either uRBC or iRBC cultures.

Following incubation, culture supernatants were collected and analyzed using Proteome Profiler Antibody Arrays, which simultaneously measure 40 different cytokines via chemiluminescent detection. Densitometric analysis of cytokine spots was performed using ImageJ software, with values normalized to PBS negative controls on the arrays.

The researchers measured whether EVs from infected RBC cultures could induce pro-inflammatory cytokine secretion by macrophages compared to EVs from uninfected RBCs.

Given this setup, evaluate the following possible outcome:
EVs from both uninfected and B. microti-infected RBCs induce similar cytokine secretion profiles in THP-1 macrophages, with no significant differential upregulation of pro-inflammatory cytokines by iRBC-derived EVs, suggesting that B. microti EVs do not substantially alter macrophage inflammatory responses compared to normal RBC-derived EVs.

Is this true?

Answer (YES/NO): NO